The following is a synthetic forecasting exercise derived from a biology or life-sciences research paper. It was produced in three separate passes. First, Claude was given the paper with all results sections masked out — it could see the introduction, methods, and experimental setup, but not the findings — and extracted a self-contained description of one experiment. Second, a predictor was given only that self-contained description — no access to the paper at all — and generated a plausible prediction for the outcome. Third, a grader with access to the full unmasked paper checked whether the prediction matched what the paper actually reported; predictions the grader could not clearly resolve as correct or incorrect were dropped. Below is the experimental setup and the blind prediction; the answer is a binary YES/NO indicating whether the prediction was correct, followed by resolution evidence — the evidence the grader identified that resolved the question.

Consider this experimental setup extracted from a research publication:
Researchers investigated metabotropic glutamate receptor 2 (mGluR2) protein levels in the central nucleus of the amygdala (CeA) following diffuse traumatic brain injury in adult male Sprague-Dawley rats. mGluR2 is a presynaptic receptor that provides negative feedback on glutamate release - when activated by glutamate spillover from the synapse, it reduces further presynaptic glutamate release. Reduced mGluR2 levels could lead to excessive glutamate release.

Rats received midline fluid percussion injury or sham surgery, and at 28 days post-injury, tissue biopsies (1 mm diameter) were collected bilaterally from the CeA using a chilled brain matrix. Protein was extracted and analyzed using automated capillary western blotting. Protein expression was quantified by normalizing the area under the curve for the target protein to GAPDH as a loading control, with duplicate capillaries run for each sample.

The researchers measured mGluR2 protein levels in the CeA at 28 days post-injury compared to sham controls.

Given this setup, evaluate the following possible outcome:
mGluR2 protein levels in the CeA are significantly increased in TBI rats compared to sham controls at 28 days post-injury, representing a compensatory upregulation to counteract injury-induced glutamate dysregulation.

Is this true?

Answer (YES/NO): NO